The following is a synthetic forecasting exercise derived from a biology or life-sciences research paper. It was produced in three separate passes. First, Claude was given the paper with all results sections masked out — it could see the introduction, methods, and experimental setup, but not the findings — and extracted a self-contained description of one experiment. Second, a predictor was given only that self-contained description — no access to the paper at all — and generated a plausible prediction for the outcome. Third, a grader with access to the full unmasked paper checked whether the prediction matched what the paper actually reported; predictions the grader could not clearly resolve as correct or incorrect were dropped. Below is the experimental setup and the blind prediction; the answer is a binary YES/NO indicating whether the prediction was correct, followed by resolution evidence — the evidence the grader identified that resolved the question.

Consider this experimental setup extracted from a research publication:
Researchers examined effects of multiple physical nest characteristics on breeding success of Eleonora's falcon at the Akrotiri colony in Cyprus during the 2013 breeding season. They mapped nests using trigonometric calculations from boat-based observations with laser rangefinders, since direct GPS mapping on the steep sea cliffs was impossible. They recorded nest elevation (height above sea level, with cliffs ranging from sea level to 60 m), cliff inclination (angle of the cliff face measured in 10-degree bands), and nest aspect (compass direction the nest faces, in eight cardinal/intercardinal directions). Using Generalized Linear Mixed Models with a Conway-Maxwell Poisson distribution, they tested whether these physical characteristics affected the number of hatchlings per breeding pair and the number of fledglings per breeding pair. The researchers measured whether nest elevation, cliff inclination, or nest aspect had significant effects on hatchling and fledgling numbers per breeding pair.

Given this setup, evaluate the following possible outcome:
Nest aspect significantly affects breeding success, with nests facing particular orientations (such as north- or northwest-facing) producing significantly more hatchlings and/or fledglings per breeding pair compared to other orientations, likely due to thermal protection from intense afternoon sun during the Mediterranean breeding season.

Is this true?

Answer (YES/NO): NO